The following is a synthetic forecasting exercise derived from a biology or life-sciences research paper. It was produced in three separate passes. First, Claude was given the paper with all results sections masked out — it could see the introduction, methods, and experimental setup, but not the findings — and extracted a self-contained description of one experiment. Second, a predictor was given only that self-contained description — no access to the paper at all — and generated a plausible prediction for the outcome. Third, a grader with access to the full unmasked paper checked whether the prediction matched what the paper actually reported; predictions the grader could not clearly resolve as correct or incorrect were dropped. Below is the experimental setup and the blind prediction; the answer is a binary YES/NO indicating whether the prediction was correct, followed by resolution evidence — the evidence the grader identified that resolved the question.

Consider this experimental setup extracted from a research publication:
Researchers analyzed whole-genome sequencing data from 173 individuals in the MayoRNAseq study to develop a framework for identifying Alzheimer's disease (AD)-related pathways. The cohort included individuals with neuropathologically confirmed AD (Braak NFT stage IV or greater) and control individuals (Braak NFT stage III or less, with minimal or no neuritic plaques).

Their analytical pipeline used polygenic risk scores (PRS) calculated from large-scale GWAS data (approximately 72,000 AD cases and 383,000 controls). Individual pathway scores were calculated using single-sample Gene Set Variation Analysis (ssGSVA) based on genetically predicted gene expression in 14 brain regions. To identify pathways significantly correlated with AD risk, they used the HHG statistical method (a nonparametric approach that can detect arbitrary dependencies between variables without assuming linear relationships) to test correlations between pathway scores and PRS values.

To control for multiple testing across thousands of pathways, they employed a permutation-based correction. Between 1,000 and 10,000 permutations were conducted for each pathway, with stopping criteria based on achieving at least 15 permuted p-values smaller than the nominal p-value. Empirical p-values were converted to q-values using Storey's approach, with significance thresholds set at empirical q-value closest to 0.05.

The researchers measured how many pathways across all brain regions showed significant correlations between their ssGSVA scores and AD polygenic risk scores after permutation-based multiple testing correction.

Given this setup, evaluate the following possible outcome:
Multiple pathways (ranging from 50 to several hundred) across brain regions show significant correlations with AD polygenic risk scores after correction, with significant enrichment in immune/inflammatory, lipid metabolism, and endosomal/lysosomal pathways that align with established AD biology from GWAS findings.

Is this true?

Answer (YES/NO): NO